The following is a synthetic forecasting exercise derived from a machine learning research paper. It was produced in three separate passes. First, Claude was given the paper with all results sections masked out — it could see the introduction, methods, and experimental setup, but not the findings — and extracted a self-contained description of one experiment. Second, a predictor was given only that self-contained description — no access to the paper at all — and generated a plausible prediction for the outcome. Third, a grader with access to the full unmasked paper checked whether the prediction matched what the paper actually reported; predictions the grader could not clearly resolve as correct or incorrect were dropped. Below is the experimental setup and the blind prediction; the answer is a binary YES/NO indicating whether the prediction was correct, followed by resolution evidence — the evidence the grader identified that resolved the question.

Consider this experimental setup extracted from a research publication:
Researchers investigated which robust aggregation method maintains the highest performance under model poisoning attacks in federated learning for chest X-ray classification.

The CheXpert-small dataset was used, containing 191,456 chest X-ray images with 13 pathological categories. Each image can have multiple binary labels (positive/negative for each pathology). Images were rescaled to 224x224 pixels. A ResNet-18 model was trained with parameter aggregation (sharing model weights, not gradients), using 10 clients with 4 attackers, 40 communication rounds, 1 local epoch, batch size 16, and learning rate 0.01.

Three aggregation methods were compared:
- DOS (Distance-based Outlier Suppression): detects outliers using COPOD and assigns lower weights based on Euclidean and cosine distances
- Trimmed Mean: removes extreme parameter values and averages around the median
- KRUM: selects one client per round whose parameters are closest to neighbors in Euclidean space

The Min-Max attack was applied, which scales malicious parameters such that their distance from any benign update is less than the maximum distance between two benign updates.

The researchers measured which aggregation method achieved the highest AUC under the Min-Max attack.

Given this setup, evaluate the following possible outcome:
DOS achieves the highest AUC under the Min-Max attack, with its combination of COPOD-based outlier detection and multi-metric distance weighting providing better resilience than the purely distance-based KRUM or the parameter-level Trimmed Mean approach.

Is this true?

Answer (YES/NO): NO